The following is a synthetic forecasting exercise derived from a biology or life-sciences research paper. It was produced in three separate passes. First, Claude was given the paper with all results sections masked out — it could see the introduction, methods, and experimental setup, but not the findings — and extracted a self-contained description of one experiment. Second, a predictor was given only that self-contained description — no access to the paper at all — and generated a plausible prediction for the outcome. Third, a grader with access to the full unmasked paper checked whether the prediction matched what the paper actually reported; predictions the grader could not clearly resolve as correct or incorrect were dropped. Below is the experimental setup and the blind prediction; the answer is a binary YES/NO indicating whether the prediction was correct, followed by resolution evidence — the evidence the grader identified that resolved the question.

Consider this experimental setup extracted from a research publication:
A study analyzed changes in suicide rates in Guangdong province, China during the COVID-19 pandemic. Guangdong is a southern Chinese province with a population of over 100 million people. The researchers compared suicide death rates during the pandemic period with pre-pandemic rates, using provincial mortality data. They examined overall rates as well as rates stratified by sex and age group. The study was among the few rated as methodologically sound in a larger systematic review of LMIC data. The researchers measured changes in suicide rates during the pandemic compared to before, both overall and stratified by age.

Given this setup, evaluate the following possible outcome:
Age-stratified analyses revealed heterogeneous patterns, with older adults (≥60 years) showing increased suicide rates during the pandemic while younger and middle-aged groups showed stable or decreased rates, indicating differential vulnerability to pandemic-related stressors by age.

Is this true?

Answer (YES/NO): NO